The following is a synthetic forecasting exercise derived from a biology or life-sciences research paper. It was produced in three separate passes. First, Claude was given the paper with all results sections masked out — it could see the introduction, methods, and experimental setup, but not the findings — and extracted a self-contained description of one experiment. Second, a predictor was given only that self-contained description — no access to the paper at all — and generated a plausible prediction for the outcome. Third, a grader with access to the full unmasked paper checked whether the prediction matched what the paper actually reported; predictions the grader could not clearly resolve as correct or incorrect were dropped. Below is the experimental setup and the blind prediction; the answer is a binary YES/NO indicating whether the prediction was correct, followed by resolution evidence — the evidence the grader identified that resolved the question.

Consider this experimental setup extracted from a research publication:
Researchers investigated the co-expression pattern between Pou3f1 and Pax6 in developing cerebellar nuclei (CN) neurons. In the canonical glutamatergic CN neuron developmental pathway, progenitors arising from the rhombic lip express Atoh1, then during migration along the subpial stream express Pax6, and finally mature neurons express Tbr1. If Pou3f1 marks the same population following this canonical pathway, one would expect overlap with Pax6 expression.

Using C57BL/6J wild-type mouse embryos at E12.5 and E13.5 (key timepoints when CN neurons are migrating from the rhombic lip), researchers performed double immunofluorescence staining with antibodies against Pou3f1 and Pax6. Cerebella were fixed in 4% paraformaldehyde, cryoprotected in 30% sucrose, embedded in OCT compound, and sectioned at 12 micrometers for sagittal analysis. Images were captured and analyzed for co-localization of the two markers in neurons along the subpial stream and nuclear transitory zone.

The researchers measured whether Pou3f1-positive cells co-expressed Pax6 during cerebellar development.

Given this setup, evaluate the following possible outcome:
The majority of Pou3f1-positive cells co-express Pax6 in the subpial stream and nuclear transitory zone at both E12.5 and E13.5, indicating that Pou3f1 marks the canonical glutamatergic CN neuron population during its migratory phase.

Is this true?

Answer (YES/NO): NO